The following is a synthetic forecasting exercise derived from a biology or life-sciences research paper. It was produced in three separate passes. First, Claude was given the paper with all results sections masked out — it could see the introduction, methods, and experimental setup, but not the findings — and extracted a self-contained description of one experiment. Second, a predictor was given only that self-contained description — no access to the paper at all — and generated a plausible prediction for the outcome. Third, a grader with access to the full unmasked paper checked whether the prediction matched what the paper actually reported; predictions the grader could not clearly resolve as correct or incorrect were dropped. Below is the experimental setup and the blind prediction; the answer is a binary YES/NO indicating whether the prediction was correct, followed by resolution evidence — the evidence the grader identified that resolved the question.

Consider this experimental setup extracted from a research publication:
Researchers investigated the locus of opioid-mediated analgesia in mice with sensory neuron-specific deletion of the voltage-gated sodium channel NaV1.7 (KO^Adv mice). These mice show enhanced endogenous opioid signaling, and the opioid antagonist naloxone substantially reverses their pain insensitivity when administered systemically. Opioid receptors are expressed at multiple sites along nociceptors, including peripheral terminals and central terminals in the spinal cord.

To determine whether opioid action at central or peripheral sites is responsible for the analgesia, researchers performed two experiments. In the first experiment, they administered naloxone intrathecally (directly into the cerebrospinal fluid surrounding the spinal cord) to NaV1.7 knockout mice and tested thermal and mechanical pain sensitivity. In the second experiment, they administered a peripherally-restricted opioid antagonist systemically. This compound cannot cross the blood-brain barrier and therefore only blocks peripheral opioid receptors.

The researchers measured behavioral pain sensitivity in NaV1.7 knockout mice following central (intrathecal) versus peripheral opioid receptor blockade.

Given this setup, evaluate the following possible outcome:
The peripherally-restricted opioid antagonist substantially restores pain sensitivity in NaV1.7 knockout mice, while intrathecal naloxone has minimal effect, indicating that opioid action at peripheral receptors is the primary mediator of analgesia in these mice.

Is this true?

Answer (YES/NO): NO